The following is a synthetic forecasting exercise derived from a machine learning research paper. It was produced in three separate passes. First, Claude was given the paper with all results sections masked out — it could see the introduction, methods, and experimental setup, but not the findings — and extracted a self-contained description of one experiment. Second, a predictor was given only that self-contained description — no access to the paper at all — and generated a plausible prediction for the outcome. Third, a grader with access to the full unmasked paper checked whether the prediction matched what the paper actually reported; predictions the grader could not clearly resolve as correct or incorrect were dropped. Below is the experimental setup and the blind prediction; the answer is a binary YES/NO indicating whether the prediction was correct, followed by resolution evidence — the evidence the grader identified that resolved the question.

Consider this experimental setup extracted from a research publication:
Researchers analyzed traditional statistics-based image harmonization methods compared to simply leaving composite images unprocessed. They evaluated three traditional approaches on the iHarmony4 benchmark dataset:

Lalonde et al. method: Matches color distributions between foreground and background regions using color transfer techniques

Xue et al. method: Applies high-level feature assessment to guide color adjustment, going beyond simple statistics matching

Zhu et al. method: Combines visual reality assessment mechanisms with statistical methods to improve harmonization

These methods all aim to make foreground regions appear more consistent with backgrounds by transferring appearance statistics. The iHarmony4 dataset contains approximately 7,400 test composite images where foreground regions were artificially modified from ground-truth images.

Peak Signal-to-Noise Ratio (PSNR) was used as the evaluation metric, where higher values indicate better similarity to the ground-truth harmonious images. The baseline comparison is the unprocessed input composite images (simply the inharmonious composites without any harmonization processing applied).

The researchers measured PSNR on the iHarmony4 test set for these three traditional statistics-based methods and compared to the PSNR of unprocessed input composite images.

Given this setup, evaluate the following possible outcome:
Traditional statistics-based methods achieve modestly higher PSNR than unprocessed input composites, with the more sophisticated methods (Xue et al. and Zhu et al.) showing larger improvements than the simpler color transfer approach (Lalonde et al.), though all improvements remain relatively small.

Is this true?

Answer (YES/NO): NO